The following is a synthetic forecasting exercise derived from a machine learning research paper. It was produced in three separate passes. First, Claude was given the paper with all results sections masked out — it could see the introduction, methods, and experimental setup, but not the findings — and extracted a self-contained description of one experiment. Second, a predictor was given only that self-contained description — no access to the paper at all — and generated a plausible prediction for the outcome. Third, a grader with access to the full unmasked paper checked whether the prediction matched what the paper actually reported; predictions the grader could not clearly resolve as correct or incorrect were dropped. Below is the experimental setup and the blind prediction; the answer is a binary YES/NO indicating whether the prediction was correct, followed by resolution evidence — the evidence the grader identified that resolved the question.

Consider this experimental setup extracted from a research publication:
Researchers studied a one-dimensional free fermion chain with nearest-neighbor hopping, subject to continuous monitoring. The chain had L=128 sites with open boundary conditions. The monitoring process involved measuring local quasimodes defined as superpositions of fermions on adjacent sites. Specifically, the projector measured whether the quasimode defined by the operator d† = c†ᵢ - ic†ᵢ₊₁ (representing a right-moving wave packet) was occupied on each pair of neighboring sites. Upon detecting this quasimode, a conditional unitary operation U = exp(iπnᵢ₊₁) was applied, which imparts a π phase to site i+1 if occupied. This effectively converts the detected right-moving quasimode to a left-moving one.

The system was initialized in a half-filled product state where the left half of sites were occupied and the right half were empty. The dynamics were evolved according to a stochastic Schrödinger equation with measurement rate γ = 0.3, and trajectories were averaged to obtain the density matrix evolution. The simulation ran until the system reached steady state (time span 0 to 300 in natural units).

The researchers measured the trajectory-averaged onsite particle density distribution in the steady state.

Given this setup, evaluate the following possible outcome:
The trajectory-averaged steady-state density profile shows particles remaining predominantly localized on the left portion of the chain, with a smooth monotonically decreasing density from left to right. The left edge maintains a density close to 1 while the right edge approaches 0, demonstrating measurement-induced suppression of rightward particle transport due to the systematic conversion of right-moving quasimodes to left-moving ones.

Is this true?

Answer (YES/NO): NO